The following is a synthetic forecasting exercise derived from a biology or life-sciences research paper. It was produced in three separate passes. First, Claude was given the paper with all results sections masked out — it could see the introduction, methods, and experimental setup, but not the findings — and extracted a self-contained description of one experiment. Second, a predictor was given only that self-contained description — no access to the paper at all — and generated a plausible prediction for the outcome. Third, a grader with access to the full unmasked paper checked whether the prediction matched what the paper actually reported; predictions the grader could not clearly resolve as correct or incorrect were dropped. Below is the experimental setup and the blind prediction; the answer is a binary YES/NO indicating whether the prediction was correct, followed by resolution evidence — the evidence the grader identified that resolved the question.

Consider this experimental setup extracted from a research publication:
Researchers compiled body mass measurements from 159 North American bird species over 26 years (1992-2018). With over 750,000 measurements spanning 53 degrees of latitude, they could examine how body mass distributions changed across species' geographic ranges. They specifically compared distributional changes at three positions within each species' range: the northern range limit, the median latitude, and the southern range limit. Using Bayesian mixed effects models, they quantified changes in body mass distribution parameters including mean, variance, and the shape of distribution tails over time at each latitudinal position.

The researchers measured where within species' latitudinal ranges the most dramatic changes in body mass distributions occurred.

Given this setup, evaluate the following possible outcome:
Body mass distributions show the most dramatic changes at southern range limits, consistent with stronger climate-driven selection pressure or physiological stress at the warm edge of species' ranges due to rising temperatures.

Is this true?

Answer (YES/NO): YES